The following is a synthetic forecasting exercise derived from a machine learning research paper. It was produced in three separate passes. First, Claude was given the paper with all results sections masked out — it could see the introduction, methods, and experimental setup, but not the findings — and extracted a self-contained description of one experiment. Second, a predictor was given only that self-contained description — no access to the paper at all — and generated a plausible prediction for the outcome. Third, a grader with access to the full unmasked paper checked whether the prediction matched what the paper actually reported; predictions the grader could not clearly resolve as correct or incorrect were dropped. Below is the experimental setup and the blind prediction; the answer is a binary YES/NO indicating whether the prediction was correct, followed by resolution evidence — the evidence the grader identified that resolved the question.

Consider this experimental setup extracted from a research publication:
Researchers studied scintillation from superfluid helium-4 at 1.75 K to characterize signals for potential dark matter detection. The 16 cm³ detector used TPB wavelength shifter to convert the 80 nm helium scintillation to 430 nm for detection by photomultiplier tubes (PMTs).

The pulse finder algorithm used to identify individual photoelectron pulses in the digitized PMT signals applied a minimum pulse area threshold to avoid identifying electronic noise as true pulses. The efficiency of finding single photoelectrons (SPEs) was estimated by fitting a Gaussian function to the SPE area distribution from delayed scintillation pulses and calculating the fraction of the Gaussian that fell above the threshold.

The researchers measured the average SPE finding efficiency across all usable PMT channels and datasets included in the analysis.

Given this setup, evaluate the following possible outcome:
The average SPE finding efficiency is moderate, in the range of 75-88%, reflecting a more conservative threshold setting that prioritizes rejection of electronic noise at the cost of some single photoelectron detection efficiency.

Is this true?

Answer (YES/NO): NO